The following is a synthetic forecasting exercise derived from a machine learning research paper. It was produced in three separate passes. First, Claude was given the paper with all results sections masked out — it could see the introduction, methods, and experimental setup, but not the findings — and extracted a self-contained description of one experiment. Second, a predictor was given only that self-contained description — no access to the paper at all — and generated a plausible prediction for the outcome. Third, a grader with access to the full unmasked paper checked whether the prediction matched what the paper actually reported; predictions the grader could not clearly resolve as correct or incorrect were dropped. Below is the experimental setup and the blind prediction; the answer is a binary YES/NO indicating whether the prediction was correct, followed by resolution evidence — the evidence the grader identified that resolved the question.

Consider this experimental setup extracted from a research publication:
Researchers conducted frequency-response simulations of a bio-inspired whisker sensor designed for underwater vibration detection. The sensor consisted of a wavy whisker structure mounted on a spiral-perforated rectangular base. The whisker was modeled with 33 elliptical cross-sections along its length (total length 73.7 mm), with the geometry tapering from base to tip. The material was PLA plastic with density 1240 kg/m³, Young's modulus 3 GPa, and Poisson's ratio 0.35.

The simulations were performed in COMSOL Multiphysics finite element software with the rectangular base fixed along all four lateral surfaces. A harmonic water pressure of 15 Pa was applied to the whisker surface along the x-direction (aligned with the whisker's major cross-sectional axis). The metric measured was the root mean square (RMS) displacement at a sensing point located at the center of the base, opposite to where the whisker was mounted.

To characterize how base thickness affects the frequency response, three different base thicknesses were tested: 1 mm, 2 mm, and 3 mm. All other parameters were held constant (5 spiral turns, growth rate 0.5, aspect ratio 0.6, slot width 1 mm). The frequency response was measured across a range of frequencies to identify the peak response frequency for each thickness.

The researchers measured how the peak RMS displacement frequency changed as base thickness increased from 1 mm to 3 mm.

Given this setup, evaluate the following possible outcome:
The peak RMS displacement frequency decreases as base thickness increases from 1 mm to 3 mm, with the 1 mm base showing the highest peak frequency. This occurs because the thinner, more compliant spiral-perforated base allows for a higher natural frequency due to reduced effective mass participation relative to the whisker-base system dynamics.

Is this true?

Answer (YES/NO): NO